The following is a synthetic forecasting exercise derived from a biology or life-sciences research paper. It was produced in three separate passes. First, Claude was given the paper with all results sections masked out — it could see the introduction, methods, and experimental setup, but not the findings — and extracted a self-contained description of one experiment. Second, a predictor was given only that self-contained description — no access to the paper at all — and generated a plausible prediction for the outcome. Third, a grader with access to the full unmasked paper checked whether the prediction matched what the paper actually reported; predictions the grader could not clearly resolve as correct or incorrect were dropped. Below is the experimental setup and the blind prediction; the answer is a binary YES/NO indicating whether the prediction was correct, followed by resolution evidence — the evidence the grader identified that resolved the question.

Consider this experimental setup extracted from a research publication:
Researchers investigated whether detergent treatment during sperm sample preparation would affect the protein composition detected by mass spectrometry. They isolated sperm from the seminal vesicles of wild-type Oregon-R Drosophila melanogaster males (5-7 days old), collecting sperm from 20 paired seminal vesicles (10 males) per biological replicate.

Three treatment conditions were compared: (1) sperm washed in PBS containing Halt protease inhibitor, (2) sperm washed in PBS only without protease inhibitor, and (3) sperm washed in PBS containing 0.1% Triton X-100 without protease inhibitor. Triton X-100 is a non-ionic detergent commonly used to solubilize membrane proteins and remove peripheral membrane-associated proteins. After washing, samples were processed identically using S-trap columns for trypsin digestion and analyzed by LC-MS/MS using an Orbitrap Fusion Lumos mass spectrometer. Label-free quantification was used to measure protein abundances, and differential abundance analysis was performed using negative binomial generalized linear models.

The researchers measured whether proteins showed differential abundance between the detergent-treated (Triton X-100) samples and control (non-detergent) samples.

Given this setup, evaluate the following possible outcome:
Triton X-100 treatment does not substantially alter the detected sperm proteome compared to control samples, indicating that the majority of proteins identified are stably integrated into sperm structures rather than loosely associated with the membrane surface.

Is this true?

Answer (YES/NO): NO